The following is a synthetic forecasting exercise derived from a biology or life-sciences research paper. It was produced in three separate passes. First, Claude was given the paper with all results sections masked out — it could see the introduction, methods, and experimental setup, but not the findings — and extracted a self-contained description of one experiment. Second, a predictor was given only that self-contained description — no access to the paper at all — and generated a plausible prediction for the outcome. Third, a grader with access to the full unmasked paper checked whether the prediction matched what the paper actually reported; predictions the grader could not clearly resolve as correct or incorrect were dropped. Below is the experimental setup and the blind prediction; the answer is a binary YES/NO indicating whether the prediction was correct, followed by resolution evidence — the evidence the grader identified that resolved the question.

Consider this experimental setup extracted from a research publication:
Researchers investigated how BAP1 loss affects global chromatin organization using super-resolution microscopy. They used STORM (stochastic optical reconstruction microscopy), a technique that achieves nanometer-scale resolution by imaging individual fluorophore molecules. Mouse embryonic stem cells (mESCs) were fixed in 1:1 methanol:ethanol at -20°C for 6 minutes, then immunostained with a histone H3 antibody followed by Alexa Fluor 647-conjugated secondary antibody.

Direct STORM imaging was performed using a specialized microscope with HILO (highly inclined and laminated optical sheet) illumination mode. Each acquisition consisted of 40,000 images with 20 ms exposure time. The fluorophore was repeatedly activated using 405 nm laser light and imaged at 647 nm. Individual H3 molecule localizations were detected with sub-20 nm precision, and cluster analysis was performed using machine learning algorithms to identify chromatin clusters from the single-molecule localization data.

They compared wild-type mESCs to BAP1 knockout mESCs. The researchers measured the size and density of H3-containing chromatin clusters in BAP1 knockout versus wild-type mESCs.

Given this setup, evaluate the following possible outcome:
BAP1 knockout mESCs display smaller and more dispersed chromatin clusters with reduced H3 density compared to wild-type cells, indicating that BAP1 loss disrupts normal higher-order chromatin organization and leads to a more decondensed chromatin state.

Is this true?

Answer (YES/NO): NO